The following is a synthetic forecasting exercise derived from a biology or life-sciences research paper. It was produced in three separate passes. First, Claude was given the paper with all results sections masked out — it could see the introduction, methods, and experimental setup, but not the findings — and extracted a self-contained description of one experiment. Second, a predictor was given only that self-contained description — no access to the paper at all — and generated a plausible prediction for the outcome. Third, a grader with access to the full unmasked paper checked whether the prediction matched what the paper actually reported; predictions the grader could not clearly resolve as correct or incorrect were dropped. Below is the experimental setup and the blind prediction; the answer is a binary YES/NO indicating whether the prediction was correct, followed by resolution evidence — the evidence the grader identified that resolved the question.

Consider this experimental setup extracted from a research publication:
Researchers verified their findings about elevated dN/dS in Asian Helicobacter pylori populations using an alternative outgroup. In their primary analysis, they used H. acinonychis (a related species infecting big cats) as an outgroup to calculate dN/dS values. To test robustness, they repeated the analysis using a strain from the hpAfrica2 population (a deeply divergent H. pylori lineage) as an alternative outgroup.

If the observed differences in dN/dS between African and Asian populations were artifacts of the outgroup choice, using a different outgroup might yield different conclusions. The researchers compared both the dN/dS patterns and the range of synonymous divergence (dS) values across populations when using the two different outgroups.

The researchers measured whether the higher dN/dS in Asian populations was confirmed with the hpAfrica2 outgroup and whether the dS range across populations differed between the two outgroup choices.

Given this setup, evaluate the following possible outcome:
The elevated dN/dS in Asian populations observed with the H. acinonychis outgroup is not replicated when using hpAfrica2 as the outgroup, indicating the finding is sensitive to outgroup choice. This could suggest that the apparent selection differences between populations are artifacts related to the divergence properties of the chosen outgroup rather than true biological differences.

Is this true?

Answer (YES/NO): NO